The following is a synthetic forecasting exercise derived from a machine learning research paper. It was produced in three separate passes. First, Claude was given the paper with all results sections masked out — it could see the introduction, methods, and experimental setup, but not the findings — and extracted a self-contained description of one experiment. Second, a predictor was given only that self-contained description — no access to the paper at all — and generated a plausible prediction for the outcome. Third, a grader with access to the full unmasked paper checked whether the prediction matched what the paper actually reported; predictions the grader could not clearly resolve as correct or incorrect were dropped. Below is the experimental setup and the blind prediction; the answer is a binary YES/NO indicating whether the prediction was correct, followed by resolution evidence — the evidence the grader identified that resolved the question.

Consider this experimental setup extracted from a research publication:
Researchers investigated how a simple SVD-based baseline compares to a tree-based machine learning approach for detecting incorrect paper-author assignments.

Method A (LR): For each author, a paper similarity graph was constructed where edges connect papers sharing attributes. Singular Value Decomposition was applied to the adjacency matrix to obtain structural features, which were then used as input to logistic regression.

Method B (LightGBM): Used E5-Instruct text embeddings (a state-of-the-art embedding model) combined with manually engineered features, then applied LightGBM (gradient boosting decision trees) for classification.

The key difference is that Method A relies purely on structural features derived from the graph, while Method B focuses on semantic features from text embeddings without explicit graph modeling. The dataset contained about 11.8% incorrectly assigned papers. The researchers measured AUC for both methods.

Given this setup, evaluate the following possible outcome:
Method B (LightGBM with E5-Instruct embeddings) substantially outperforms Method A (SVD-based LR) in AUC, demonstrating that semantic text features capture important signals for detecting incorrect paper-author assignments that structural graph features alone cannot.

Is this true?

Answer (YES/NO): YES